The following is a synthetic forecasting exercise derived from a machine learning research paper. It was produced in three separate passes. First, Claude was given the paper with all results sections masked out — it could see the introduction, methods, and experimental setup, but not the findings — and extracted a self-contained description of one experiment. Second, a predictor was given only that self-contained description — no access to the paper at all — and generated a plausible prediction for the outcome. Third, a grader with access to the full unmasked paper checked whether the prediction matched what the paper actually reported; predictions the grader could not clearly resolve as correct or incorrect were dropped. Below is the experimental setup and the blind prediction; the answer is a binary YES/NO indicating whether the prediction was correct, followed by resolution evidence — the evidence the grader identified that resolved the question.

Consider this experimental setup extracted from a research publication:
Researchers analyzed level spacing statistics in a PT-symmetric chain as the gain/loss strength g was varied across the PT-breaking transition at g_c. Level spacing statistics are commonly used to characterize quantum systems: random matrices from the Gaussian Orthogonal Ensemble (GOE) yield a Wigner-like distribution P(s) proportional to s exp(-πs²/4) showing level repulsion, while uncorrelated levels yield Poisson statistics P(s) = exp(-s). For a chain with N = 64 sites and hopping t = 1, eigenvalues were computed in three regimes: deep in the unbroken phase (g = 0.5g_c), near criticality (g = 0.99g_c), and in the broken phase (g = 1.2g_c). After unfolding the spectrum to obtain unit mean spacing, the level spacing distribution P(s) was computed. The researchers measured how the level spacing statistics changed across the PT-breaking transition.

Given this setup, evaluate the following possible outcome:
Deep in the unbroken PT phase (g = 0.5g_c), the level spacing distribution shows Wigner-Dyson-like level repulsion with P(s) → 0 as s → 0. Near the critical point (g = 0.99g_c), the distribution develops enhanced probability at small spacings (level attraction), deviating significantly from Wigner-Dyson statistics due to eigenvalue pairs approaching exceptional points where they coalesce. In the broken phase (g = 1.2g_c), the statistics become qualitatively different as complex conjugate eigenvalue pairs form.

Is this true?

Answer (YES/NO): NO